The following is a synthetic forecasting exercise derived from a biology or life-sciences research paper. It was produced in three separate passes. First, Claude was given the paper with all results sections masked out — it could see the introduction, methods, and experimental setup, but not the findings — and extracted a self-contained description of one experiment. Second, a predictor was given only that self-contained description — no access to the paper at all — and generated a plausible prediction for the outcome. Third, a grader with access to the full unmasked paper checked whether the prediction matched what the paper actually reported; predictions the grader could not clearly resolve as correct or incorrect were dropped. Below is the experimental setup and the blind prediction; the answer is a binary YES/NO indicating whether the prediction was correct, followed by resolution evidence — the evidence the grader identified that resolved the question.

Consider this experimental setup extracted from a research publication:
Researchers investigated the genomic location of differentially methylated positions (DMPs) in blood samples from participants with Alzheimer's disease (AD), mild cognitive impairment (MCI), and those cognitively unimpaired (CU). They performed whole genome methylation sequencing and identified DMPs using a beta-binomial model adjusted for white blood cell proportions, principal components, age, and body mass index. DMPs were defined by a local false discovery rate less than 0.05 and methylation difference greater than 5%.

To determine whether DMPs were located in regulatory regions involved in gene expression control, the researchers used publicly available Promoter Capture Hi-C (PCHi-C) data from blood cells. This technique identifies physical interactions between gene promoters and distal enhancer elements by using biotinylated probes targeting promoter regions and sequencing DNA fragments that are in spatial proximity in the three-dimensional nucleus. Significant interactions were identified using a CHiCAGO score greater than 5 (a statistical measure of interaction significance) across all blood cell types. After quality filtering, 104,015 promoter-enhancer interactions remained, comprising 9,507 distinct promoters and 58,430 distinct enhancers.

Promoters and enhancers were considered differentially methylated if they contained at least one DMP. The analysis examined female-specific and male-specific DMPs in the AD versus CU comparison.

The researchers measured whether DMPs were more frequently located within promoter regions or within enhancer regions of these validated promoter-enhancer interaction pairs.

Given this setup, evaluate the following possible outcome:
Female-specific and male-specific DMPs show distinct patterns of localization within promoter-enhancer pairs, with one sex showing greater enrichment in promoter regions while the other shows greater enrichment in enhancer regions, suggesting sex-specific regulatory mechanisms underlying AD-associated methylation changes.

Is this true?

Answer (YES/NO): NO